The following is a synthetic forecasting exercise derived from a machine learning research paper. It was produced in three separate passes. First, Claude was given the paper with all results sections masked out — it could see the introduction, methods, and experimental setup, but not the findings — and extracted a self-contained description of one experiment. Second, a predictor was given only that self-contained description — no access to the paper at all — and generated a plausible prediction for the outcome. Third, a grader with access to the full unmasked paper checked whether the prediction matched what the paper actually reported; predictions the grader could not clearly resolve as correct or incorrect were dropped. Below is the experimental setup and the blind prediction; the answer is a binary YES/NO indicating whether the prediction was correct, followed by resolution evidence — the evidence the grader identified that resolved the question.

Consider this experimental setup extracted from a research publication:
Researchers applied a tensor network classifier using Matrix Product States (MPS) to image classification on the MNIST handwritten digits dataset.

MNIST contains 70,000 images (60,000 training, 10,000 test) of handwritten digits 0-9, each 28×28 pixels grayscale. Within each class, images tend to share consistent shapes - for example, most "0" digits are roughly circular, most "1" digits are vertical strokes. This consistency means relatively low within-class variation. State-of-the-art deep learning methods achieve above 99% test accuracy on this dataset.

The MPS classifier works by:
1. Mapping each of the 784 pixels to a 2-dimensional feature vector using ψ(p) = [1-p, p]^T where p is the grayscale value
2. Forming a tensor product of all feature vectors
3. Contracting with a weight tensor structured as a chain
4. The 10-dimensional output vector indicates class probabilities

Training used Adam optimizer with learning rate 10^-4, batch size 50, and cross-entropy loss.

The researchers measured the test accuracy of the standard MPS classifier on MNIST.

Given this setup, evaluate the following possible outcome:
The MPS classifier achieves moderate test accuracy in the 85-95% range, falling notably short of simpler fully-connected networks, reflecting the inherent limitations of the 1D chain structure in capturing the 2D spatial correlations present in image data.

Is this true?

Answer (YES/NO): NO